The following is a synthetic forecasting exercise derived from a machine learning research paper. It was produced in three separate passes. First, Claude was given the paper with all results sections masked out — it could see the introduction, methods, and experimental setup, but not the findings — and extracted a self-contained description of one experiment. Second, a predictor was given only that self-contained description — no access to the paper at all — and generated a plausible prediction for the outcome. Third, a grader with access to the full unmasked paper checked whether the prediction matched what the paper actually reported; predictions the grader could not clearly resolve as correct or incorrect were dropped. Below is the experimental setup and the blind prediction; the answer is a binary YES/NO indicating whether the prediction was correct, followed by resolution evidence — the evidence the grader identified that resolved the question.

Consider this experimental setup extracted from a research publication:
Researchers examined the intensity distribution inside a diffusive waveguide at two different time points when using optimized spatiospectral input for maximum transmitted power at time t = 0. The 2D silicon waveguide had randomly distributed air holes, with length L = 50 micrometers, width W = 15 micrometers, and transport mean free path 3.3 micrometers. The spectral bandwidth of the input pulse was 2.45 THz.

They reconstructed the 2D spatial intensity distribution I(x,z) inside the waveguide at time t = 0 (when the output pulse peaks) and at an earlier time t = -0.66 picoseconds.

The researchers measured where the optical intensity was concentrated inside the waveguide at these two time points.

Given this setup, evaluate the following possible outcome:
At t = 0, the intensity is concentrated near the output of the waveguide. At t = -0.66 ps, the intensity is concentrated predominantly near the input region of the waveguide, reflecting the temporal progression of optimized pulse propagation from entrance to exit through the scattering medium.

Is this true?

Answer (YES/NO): YES